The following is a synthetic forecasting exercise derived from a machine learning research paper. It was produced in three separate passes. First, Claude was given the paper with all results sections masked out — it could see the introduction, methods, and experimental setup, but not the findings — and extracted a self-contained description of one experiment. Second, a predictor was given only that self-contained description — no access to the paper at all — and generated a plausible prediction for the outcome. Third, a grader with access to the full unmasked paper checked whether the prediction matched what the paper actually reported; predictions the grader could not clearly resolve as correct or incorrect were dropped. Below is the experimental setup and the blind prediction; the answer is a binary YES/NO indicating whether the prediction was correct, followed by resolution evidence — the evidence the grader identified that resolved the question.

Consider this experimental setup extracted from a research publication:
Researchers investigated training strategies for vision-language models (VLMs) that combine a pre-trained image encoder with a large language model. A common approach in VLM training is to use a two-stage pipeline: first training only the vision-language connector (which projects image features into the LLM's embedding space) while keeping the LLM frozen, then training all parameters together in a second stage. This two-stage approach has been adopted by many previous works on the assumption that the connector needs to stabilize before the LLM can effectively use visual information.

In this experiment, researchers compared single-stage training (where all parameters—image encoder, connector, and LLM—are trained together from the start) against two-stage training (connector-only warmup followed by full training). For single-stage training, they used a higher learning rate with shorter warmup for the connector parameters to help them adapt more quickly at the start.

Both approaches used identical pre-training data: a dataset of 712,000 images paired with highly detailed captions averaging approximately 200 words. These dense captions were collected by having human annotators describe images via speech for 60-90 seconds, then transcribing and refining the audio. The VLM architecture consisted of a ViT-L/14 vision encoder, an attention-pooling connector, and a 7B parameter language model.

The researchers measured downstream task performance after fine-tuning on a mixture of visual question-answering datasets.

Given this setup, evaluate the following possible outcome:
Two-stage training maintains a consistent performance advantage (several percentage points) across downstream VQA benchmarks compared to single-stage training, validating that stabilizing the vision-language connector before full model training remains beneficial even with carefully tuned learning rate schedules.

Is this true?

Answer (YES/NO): NO